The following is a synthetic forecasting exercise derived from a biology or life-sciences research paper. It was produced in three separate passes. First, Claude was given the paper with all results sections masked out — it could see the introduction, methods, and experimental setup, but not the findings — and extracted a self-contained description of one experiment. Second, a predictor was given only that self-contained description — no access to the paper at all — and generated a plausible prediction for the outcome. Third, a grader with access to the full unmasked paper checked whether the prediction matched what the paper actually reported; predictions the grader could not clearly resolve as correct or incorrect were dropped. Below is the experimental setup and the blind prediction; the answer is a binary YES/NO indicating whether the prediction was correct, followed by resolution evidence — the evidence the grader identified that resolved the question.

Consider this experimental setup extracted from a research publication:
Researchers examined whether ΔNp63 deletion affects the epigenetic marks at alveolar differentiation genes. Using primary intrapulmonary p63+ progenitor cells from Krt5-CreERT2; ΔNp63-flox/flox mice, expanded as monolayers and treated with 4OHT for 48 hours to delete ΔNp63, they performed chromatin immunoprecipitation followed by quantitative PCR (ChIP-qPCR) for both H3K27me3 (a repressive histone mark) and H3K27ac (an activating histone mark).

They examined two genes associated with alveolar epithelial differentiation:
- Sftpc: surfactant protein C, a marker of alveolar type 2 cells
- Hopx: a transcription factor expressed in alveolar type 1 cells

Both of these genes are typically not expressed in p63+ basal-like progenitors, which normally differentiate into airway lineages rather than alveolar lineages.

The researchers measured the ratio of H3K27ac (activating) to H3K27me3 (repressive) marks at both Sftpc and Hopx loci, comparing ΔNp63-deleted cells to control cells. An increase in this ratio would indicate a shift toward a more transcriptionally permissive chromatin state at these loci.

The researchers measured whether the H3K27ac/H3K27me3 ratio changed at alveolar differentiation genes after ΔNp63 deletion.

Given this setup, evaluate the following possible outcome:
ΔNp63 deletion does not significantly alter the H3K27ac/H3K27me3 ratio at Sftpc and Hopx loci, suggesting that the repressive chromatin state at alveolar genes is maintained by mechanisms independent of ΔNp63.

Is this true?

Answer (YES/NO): NO